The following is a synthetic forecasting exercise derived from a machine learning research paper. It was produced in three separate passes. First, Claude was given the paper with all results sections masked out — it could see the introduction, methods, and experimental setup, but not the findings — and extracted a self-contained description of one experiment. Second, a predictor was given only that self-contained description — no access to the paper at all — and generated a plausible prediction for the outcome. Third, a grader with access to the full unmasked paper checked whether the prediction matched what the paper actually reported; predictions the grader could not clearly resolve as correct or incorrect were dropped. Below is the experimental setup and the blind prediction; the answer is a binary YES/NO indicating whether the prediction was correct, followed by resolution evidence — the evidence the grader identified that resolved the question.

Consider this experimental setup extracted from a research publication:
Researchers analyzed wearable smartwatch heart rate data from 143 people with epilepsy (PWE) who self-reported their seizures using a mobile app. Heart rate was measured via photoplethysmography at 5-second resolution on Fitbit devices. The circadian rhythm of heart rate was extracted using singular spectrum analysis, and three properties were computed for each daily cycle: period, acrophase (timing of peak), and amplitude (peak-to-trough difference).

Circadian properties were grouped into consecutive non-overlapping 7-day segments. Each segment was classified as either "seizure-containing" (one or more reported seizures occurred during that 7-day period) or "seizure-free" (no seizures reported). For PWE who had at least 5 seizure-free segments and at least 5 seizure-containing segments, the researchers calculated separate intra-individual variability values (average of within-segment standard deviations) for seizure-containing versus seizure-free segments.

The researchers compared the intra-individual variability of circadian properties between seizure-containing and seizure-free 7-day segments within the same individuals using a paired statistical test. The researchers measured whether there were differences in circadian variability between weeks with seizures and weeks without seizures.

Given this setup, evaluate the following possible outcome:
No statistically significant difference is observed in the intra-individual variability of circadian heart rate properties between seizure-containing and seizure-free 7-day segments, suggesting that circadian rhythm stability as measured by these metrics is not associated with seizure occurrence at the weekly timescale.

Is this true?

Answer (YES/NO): YES